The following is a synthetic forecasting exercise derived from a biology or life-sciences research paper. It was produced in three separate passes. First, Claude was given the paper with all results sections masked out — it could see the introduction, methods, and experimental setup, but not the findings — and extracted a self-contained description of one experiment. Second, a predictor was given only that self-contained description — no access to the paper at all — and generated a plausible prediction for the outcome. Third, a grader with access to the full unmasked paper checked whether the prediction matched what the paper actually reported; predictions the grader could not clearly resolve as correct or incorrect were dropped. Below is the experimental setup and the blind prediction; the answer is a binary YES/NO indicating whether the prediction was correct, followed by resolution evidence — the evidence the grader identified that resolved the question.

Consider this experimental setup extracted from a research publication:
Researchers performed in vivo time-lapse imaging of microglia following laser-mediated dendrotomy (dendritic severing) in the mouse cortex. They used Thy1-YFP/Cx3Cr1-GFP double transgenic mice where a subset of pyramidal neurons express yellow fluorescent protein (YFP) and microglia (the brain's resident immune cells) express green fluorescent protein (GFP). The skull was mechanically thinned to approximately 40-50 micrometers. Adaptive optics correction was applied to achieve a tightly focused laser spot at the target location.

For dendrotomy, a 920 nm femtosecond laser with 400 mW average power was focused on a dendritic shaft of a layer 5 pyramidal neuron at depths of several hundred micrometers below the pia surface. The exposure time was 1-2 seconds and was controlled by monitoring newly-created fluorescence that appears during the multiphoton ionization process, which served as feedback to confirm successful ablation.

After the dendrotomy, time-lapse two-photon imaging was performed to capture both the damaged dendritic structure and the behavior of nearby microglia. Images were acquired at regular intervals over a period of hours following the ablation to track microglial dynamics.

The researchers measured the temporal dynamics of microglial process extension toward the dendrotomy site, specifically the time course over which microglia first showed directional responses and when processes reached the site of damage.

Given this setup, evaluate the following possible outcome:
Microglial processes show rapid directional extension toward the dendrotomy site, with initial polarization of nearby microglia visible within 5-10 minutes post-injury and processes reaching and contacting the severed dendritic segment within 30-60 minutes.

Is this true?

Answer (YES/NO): NO